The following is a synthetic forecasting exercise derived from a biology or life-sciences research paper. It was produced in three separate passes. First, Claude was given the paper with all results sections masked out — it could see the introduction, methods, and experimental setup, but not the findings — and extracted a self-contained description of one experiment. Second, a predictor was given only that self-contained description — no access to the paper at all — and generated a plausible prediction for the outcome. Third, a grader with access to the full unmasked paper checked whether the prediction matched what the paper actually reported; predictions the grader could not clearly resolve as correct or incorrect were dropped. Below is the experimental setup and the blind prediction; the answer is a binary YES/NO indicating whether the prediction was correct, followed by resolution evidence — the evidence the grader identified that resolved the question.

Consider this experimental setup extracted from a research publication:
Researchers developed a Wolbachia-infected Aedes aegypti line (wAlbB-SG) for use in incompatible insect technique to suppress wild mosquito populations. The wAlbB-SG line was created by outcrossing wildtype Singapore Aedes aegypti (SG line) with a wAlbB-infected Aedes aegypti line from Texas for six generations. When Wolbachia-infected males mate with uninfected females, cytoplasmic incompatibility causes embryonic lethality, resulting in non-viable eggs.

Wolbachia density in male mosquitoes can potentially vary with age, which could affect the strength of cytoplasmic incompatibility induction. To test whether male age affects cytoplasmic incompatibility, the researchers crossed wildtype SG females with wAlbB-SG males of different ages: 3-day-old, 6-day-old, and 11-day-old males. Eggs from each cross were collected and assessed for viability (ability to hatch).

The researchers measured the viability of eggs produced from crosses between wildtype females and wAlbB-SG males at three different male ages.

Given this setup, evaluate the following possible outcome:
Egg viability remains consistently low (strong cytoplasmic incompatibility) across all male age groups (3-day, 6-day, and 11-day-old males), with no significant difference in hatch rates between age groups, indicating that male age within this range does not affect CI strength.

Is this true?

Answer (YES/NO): YES